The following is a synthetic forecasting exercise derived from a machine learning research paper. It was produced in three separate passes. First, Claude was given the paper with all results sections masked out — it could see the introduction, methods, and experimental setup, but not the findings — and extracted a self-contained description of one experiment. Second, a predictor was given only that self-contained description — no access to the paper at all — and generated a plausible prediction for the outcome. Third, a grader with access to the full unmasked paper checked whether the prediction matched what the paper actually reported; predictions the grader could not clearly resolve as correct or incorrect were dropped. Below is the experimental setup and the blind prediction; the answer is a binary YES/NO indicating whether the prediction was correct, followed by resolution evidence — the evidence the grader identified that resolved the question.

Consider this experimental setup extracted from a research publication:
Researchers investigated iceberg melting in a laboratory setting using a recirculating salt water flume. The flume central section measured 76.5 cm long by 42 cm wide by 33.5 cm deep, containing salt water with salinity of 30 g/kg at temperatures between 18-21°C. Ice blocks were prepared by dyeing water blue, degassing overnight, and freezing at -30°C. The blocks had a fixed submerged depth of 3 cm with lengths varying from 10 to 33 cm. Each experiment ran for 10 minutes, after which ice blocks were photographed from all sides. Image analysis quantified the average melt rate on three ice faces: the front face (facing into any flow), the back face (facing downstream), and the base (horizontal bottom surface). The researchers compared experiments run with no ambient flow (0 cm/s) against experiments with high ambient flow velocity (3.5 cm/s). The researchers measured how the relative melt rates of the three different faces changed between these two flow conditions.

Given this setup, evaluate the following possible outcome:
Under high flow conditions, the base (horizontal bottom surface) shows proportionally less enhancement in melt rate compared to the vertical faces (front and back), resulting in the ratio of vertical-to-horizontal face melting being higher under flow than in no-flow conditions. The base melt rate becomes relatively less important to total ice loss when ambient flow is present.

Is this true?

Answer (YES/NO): NO